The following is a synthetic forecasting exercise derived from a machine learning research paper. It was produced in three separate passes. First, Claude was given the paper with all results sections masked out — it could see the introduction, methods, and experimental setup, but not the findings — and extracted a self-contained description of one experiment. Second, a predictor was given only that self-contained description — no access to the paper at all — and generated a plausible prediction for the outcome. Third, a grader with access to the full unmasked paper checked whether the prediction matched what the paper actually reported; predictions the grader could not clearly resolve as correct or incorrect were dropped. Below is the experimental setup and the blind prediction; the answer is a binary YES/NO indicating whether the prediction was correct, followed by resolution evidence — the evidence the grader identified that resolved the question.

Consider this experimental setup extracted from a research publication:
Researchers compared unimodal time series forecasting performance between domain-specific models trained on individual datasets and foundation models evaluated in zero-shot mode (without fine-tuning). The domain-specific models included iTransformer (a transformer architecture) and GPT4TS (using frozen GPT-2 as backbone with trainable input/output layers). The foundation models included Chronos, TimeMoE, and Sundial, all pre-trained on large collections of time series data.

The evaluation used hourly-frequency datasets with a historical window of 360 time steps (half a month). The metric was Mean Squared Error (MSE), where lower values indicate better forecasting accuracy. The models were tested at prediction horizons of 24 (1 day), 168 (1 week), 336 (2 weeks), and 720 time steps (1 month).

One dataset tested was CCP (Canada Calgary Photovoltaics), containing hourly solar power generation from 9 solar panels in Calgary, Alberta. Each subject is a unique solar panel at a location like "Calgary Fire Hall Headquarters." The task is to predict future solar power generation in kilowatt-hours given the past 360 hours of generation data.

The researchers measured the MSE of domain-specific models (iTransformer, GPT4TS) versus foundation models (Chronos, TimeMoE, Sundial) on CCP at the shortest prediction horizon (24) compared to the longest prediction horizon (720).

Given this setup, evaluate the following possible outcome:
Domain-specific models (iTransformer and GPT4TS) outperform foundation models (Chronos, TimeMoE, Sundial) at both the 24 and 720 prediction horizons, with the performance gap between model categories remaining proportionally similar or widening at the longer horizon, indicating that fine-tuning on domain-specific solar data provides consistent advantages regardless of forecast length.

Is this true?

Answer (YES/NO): YES